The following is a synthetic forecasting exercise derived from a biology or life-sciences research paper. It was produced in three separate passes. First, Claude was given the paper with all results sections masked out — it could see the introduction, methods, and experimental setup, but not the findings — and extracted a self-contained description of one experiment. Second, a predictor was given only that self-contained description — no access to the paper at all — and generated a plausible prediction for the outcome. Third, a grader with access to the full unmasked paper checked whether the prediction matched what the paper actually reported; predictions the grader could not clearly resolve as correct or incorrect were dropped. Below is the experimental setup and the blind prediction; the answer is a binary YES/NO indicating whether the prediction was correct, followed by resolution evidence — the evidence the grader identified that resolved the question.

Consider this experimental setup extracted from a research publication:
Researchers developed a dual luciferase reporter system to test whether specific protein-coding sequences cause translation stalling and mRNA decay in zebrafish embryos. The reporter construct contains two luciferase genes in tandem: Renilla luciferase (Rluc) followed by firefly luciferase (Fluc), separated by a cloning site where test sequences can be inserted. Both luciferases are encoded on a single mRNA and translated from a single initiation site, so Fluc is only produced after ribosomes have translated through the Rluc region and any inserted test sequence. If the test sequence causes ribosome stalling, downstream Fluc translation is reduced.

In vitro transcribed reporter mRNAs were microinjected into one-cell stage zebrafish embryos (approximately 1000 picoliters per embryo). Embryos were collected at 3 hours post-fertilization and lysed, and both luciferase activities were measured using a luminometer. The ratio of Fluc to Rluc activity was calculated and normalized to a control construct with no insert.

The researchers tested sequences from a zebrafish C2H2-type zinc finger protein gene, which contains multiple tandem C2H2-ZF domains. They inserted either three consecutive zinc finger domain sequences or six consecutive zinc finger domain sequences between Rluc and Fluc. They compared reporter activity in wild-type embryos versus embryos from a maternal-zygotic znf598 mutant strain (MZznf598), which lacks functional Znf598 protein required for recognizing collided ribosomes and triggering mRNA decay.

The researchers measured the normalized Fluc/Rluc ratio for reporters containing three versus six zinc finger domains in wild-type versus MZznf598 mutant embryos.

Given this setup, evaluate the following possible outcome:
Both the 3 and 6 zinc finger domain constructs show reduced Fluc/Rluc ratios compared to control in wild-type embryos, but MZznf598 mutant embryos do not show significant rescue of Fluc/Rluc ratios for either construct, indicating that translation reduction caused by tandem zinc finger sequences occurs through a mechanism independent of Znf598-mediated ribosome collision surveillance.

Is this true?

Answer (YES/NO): NO